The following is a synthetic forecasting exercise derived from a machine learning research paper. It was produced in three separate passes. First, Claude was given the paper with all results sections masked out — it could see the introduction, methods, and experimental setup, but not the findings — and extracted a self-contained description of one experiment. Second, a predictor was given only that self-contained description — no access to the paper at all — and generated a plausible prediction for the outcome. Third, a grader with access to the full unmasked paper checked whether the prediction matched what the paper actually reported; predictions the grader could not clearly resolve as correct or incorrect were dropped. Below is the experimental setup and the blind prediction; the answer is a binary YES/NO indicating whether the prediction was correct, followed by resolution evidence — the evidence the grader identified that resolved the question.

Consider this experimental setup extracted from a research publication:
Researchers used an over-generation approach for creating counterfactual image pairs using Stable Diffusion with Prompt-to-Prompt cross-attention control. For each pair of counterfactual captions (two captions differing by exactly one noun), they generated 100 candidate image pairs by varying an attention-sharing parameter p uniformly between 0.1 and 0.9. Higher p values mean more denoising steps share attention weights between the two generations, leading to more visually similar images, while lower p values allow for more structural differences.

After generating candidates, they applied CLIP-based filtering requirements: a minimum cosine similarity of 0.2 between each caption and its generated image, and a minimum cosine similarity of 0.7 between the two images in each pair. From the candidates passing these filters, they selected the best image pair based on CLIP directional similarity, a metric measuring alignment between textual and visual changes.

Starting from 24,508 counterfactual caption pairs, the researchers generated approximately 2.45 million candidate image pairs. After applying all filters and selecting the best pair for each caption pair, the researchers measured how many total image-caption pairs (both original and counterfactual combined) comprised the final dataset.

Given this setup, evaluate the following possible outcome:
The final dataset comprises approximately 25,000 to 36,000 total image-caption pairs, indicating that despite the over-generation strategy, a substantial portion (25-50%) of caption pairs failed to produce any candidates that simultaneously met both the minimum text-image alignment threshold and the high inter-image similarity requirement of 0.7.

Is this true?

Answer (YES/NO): YES